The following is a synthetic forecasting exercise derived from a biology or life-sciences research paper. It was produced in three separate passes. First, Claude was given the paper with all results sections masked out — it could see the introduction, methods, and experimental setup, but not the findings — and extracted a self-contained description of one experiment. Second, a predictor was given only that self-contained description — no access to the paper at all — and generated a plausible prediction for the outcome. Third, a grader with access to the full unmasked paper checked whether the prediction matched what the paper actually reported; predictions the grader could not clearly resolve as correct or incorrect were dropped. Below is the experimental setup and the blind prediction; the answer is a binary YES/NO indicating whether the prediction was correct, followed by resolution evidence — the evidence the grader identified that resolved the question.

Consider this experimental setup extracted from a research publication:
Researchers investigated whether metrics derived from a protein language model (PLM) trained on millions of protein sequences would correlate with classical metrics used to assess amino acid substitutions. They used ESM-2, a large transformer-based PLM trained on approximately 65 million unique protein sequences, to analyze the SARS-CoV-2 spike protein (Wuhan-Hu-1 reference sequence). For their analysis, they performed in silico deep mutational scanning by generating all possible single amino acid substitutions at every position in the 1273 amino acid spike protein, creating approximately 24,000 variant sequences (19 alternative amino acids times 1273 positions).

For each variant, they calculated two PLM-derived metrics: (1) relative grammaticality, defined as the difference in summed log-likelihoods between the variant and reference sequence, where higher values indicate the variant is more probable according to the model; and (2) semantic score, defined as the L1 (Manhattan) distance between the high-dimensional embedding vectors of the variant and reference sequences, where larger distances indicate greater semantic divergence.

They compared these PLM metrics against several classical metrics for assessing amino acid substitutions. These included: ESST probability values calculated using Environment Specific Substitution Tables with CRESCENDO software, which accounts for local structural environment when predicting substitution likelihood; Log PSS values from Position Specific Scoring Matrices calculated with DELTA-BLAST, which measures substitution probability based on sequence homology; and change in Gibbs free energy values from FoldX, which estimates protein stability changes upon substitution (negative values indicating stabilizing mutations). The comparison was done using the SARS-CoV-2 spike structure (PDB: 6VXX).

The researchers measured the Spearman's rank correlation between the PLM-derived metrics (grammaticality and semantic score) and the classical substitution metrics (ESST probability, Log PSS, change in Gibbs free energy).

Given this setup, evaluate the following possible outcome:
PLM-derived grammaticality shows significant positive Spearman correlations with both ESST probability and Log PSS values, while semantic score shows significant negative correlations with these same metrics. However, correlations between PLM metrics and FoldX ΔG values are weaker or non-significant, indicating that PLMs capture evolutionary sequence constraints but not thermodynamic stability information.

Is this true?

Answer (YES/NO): NO